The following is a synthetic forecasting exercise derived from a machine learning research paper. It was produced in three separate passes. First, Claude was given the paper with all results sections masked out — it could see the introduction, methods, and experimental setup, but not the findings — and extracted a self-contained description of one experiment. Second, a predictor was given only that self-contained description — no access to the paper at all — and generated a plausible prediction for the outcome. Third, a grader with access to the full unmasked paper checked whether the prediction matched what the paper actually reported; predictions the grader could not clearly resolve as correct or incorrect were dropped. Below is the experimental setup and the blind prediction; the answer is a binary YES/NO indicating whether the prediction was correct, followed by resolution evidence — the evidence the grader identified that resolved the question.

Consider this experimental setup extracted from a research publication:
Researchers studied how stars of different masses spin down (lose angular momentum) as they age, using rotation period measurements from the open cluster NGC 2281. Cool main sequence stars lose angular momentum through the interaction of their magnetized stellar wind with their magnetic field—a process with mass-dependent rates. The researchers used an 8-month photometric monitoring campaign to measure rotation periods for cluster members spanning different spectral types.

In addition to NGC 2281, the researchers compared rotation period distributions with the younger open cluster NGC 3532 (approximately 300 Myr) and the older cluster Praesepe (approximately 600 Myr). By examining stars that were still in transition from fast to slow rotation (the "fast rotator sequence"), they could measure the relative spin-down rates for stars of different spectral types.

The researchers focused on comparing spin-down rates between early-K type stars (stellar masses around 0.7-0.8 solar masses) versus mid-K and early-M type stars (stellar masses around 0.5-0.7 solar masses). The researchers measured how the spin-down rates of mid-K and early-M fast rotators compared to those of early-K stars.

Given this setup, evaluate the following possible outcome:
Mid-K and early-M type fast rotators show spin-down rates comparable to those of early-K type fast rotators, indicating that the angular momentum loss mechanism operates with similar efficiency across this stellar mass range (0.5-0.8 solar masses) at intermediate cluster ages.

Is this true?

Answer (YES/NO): NO